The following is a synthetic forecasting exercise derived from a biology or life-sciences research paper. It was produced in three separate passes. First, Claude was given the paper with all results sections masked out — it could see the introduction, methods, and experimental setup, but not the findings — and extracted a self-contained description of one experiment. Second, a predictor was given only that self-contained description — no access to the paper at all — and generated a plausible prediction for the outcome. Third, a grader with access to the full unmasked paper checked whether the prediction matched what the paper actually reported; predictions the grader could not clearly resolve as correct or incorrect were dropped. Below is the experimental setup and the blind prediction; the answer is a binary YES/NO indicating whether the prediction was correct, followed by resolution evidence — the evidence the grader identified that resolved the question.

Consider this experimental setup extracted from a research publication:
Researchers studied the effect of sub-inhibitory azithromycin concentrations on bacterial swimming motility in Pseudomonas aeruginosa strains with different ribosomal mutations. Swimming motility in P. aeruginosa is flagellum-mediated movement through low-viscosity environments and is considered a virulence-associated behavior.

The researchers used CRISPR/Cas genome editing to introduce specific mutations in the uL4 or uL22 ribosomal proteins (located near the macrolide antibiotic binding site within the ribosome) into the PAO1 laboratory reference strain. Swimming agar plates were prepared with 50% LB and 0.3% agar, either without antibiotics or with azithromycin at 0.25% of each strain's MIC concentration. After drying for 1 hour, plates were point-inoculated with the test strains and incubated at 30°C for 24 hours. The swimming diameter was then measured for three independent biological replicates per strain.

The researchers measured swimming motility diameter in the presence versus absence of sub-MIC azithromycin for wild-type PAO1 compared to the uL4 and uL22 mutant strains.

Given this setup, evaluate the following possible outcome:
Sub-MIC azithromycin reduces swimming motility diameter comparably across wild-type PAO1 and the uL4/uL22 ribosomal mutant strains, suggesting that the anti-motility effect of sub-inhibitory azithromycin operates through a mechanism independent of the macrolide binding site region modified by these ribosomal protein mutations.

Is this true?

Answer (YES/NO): NO